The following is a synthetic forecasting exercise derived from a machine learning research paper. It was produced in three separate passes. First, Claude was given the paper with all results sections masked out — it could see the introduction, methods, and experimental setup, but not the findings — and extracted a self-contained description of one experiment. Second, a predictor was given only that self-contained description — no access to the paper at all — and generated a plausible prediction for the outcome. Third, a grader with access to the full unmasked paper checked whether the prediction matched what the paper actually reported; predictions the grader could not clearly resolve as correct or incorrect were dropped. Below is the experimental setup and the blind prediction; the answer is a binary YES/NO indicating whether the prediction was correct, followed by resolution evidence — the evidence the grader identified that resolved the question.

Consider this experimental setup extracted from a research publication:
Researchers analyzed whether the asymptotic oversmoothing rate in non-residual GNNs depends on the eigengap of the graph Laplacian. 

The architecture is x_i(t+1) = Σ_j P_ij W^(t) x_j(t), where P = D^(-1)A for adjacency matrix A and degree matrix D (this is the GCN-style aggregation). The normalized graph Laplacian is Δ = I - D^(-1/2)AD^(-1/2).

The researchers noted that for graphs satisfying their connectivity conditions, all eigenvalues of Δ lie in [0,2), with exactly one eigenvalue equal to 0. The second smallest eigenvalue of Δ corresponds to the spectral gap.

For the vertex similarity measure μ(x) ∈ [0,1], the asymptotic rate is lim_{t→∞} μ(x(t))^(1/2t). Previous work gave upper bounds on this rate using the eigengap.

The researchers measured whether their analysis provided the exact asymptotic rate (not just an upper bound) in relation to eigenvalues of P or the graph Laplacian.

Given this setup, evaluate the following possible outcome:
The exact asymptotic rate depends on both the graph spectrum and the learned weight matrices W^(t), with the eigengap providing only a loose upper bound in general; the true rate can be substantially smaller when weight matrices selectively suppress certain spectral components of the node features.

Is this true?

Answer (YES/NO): NO